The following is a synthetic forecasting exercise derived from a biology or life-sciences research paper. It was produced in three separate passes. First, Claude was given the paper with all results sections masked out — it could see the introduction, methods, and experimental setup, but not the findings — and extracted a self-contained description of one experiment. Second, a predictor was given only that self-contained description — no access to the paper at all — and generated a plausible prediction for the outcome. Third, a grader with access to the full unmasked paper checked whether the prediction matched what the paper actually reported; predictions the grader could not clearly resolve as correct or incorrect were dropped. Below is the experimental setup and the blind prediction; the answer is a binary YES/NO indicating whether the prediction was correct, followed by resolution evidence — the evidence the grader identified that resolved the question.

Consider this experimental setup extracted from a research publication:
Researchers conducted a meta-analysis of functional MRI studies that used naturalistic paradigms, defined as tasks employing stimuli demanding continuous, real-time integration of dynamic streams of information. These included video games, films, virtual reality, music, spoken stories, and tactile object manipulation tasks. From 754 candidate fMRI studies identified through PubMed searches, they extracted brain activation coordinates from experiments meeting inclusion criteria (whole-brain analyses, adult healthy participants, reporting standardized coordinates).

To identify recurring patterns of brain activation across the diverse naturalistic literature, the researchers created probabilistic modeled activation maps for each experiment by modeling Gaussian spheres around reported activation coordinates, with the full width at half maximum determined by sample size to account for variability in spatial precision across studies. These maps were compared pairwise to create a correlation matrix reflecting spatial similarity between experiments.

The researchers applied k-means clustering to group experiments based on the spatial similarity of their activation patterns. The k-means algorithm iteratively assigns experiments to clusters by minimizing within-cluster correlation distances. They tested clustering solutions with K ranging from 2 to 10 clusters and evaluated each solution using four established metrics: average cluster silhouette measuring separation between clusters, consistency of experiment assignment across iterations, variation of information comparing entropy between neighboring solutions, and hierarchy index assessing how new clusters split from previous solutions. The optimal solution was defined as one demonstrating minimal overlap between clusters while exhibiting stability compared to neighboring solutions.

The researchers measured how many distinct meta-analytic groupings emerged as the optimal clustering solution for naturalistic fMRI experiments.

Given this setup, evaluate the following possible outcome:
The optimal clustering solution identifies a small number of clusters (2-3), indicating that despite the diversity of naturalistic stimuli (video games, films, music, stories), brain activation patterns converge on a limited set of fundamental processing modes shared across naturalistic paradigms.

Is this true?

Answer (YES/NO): NO